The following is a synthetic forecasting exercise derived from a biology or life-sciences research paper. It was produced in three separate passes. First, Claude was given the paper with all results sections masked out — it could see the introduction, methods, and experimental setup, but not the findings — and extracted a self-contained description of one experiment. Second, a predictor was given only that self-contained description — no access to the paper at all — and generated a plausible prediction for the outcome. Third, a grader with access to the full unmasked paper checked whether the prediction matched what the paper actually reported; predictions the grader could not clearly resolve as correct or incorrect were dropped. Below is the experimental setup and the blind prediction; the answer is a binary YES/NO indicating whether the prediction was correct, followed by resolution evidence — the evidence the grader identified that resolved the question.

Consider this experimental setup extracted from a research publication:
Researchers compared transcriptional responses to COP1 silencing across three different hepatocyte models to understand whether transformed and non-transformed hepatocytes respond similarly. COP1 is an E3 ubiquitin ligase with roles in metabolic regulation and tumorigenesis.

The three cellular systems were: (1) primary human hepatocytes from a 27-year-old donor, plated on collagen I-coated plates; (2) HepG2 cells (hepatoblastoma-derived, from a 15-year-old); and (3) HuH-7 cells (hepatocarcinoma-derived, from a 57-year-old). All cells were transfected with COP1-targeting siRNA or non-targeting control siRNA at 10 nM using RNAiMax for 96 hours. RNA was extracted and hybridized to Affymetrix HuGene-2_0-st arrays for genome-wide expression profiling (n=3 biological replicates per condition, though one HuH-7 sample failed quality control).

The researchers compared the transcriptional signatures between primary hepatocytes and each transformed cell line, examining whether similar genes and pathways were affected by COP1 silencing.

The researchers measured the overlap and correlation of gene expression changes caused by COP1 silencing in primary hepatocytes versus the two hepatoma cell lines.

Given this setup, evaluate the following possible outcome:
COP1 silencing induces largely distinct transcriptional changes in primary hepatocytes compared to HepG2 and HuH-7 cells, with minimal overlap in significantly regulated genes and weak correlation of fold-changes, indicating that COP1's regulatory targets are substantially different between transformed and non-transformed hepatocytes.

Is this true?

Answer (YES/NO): NO